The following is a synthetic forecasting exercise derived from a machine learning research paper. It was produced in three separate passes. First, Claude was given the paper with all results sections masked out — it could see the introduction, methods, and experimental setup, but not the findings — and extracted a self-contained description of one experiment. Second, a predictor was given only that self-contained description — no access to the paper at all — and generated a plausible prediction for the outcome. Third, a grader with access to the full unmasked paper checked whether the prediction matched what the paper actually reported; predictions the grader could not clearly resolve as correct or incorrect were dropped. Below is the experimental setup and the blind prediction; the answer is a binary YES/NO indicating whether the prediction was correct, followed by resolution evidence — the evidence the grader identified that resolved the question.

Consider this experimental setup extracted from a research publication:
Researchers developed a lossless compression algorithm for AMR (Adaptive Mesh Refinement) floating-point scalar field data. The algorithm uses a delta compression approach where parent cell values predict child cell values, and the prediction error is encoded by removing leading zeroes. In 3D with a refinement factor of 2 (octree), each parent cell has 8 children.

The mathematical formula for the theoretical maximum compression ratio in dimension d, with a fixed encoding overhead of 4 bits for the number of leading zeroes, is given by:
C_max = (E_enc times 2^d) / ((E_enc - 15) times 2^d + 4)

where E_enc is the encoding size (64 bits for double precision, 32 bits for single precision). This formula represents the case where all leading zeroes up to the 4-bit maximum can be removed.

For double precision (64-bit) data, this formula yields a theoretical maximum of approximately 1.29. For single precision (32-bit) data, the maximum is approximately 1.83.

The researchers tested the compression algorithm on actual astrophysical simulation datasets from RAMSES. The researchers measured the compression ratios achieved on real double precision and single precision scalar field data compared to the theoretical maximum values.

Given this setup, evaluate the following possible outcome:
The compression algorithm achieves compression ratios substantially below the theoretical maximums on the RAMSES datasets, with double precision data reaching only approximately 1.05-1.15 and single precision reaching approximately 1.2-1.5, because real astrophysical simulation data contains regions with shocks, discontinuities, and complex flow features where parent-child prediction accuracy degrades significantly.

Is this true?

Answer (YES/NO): NO